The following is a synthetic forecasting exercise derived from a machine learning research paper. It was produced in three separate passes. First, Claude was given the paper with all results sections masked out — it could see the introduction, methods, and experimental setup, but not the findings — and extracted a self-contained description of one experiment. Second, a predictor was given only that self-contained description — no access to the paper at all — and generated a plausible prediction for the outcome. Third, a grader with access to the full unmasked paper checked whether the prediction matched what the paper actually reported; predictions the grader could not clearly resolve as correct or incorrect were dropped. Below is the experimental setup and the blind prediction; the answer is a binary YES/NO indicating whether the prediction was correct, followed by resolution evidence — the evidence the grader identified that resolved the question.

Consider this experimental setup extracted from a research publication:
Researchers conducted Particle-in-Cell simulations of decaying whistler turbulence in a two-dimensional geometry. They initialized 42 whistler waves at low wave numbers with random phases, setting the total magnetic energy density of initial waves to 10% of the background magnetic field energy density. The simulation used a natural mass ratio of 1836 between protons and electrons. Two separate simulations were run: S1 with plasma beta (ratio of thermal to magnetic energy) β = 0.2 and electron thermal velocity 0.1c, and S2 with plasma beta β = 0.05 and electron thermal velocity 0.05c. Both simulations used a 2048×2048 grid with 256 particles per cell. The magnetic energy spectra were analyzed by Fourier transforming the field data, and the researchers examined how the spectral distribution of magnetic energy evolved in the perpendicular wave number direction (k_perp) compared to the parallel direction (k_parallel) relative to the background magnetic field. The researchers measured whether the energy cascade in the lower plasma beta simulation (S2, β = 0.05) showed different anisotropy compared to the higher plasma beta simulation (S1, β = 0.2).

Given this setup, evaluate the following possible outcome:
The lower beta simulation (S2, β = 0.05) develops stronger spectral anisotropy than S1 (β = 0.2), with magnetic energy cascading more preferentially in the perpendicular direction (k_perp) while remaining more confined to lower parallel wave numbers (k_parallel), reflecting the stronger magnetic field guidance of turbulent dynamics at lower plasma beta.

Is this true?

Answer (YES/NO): NO